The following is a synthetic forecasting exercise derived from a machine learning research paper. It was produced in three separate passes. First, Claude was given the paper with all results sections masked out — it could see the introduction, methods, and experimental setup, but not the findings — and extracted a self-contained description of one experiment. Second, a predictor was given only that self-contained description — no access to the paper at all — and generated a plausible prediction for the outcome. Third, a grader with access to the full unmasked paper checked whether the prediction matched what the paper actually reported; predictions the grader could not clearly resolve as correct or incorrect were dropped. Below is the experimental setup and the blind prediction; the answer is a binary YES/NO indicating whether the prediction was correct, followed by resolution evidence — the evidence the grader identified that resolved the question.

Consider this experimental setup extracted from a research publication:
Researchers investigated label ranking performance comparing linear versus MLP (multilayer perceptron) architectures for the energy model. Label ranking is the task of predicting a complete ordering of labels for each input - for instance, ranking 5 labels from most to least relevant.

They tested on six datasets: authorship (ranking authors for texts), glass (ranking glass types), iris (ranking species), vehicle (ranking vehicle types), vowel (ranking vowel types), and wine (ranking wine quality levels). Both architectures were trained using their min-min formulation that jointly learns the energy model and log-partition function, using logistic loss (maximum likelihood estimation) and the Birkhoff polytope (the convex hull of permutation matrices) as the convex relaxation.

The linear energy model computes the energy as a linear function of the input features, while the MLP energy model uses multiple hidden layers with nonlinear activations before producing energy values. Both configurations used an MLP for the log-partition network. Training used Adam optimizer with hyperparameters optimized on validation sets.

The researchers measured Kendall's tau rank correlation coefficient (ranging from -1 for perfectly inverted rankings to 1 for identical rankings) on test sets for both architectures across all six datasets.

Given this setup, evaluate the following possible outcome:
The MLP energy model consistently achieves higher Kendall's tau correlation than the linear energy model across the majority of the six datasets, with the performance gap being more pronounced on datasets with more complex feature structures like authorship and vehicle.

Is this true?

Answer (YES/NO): NO